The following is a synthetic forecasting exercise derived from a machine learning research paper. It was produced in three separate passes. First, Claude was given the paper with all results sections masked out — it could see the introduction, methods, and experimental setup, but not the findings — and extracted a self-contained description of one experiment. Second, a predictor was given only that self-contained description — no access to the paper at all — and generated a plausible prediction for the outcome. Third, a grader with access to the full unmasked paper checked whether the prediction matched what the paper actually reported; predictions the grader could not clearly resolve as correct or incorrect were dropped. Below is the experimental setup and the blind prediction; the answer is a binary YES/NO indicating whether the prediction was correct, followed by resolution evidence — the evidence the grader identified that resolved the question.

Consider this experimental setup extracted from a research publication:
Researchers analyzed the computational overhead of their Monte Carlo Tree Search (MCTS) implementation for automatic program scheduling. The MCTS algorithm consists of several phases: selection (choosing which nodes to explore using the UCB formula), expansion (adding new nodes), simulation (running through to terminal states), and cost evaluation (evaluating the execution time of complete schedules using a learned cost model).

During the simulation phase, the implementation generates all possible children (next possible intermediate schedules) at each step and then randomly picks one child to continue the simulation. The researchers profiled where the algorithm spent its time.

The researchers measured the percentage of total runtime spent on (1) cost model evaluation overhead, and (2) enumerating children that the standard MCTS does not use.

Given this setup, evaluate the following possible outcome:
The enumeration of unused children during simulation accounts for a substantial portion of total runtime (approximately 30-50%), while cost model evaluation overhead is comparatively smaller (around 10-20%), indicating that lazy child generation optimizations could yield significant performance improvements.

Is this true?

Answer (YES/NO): NO